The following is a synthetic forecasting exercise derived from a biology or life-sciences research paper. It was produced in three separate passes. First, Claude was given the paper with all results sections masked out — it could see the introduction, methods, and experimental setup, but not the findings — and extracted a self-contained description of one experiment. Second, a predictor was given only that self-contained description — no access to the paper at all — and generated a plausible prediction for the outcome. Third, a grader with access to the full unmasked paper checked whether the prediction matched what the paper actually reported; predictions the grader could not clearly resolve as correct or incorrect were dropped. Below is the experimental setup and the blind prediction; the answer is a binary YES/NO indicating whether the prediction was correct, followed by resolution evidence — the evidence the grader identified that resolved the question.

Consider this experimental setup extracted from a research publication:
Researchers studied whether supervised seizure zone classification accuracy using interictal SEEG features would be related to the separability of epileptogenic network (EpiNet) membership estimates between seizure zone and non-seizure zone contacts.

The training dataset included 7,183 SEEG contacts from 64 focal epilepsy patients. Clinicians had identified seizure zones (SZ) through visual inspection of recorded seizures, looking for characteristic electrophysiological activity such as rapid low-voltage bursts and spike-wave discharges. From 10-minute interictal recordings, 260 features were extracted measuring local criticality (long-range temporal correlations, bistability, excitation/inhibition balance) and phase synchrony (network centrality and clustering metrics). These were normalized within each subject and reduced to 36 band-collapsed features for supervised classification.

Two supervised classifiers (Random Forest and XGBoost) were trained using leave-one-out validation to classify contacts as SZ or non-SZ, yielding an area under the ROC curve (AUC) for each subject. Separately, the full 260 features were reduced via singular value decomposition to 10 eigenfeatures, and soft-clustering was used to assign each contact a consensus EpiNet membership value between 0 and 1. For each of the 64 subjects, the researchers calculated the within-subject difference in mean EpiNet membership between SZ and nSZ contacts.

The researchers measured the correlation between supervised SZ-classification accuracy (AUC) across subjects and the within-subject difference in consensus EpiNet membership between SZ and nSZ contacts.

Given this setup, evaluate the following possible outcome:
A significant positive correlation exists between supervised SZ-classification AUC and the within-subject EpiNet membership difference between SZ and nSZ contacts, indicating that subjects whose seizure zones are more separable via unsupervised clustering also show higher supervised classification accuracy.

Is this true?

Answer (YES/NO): YES